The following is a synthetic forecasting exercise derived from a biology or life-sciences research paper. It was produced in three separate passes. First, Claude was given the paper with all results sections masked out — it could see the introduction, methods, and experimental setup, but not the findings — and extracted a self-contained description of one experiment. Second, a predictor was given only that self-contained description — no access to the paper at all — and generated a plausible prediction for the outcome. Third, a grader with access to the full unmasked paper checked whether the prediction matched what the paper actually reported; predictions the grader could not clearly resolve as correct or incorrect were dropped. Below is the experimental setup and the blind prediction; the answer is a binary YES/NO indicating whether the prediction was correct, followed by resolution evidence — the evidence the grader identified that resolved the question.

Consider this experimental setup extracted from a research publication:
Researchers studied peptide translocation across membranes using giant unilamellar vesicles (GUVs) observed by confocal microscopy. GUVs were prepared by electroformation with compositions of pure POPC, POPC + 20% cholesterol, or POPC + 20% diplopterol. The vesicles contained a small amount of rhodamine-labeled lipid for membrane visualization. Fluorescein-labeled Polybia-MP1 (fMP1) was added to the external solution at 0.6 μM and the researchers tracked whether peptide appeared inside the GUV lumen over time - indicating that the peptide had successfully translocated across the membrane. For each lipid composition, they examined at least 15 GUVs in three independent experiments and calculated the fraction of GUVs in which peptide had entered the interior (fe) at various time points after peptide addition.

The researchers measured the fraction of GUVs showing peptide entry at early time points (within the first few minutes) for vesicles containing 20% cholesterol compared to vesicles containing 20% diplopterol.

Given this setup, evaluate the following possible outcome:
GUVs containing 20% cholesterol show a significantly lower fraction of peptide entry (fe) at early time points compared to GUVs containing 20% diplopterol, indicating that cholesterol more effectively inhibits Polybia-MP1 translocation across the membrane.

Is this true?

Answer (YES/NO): YES